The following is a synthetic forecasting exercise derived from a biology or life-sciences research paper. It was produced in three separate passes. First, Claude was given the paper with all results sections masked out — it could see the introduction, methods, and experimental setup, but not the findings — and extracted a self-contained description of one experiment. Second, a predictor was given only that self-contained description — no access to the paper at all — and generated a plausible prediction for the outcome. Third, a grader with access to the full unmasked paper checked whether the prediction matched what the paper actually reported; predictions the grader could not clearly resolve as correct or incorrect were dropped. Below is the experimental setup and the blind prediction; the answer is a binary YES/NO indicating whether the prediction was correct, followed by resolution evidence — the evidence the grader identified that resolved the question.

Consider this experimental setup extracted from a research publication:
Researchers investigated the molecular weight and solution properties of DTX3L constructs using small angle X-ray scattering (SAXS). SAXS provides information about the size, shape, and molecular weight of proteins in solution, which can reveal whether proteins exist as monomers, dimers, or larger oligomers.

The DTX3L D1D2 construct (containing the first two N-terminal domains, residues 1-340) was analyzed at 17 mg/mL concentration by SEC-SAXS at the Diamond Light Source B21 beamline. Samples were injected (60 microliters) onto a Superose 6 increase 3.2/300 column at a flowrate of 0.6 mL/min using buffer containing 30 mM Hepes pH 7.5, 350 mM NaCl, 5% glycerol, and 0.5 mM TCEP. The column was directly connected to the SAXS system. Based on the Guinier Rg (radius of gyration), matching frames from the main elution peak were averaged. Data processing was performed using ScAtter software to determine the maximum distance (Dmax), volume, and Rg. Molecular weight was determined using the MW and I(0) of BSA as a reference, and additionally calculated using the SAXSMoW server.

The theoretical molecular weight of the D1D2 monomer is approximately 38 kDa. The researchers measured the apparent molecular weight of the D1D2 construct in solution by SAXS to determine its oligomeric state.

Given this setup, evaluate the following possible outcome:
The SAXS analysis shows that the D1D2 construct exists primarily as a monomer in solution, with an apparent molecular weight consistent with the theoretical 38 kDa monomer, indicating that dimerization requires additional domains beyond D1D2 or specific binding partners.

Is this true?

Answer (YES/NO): NO